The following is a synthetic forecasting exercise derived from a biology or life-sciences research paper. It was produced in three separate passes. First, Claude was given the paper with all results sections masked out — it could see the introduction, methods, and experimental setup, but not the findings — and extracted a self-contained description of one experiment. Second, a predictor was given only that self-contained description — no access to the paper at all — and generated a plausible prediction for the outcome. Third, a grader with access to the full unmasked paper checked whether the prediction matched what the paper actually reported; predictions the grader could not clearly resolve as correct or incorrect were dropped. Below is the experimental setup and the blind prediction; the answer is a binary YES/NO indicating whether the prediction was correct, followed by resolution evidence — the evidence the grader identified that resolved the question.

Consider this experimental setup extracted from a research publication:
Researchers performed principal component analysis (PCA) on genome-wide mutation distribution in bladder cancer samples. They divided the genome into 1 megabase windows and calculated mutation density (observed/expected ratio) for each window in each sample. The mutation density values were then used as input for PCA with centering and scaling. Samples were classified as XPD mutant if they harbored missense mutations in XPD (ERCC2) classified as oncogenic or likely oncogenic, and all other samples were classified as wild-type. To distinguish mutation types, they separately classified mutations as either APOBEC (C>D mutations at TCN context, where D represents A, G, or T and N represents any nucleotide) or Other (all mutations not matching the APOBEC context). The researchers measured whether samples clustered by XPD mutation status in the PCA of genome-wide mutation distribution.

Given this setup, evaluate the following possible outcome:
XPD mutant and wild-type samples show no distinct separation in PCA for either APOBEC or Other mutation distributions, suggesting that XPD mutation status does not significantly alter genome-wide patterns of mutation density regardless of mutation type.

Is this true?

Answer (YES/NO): NO